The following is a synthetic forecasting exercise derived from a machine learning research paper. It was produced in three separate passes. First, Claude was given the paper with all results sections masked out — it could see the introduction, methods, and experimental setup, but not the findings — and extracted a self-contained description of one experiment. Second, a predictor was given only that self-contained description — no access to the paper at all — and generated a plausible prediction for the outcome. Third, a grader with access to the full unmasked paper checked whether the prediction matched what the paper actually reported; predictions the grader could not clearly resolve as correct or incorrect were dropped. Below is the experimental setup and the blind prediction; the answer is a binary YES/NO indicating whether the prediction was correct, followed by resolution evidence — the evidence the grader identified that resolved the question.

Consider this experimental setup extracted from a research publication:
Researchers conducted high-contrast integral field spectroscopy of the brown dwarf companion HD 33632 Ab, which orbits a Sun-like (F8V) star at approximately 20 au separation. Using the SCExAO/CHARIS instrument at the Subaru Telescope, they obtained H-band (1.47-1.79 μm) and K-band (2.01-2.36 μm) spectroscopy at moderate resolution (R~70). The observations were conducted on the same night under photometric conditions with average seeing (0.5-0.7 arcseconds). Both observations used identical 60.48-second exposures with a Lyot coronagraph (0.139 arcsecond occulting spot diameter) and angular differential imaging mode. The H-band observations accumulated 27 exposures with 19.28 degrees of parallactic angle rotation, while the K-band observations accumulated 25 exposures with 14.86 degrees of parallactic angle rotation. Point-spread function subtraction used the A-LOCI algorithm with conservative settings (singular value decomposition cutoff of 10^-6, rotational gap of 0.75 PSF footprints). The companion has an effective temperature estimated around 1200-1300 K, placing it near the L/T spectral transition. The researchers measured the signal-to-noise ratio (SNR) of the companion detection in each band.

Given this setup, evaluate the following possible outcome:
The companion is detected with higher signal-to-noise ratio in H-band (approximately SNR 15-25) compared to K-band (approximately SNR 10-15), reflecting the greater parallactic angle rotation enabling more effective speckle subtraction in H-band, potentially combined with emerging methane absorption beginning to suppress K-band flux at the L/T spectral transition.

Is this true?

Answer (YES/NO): NO